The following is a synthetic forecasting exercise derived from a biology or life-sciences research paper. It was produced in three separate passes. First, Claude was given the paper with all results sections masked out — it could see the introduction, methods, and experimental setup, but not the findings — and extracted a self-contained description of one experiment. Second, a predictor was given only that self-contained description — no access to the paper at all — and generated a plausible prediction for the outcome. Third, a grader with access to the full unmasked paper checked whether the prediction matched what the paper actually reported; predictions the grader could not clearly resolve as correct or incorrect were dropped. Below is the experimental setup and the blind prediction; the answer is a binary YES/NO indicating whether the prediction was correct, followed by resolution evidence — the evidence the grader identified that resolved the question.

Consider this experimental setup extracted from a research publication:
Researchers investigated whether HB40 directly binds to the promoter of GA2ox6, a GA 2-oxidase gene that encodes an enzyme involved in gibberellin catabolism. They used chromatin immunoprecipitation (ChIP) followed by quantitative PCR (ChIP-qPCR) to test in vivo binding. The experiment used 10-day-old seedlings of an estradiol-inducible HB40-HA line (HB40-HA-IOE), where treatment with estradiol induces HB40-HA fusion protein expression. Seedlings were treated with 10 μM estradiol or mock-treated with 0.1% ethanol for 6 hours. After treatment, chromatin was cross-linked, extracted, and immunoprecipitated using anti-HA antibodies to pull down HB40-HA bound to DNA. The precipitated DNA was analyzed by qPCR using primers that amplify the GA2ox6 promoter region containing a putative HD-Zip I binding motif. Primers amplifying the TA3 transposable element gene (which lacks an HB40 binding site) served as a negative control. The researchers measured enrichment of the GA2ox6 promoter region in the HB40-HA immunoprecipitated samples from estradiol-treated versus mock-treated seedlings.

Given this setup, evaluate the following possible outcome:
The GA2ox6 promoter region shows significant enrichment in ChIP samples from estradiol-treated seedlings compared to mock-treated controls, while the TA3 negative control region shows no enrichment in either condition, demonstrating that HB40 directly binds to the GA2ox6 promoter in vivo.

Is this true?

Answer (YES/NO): YES